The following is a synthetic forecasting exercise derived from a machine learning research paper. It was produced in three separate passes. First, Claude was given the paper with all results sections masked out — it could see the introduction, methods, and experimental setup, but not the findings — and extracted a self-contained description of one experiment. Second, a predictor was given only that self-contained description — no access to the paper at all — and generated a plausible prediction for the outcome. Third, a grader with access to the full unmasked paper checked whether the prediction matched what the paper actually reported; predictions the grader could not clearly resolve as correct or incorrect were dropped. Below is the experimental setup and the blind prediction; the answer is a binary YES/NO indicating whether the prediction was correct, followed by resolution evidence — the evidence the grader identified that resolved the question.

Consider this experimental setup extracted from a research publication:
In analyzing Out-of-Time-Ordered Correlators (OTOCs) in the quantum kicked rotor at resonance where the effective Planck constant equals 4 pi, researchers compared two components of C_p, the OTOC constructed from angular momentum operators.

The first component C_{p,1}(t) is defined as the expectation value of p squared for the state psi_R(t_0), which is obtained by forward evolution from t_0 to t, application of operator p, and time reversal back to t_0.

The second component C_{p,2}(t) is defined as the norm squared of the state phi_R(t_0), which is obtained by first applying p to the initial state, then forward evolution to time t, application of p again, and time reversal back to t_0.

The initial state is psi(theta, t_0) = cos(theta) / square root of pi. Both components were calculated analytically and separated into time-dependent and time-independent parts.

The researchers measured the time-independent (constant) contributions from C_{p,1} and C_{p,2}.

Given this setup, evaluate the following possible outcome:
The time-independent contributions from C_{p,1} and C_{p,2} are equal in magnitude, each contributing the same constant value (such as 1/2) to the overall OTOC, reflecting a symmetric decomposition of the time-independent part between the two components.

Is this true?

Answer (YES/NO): YES